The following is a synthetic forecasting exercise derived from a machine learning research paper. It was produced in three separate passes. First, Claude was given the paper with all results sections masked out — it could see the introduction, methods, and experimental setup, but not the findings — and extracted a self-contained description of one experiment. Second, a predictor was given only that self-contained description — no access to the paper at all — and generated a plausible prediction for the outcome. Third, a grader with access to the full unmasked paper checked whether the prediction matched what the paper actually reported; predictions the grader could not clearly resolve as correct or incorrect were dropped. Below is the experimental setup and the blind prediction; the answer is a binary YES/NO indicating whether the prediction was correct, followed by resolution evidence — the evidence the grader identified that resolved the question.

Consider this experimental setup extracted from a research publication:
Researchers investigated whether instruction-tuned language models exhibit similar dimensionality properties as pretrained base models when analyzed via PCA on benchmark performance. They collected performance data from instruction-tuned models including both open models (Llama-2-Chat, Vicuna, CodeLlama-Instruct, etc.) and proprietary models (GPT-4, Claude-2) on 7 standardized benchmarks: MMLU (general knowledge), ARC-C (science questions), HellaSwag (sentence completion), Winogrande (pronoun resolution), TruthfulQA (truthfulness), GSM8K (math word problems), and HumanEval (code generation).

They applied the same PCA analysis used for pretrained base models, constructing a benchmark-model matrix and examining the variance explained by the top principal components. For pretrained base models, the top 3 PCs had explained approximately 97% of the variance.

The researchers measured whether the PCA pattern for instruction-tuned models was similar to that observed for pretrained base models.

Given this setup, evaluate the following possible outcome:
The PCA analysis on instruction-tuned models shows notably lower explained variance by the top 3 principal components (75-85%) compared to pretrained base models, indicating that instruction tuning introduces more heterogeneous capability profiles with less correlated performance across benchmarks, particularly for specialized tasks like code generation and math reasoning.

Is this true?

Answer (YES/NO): NO